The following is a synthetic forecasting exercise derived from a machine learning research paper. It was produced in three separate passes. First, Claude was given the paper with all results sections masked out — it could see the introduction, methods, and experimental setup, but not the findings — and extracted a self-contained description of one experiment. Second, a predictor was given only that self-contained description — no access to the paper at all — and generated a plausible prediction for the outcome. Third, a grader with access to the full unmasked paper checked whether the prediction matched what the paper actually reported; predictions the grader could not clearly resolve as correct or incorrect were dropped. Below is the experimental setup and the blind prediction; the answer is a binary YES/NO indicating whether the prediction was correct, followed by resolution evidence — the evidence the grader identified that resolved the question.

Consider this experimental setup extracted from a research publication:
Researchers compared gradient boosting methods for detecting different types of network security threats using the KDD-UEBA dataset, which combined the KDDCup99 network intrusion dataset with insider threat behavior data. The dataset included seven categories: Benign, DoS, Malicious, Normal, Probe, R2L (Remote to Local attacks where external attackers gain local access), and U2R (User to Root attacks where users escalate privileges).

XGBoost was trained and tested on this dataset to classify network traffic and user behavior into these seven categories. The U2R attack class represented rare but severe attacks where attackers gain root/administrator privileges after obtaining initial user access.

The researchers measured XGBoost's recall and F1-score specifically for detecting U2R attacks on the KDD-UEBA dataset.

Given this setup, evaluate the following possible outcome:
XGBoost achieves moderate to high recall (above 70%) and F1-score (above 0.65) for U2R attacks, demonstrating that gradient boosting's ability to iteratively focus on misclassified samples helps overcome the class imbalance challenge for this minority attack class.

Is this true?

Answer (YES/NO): NO